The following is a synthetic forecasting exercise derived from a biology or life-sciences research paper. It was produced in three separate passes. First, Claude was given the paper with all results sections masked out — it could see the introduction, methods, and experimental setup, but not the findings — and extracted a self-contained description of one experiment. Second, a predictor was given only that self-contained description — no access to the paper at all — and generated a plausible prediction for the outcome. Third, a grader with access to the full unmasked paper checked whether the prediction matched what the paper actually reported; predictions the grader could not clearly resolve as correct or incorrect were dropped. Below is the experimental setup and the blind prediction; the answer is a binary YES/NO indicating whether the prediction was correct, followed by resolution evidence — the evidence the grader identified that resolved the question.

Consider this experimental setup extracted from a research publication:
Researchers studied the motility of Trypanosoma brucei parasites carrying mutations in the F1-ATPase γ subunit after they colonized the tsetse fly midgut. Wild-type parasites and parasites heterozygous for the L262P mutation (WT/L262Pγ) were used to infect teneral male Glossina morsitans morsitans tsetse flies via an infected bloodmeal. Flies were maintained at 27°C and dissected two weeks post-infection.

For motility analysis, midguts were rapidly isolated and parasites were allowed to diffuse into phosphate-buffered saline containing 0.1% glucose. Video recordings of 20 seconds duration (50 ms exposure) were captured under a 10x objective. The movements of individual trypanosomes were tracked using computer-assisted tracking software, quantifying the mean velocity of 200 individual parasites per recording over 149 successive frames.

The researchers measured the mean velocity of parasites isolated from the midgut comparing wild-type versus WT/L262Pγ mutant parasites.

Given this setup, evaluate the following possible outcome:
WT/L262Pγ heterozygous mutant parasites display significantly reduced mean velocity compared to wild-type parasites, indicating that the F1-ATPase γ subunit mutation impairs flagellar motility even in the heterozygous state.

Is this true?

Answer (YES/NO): NO